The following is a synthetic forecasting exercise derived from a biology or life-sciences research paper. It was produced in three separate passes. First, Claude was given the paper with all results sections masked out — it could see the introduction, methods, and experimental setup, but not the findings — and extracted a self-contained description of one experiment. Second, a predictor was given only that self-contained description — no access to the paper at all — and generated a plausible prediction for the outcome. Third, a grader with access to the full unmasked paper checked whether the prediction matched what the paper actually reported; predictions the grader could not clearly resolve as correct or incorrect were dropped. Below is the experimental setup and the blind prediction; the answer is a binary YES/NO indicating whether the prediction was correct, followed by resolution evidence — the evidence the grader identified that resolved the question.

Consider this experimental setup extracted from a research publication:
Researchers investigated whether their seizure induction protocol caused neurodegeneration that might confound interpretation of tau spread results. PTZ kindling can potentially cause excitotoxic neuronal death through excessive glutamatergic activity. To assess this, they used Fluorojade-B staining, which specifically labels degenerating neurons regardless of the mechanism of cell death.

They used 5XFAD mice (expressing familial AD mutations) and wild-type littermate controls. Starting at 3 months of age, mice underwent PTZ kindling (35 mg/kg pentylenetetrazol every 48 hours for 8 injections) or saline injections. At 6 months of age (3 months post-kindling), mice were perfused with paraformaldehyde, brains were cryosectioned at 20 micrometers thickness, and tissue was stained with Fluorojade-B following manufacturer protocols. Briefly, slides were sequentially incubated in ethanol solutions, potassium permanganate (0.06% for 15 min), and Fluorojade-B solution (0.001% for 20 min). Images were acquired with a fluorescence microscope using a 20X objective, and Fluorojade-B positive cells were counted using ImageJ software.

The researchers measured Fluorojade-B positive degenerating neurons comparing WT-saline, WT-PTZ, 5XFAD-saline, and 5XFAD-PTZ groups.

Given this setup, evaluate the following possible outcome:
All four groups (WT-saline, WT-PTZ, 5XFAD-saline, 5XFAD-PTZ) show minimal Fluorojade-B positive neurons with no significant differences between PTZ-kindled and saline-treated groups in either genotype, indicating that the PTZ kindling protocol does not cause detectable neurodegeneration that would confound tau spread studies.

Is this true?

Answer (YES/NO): NO